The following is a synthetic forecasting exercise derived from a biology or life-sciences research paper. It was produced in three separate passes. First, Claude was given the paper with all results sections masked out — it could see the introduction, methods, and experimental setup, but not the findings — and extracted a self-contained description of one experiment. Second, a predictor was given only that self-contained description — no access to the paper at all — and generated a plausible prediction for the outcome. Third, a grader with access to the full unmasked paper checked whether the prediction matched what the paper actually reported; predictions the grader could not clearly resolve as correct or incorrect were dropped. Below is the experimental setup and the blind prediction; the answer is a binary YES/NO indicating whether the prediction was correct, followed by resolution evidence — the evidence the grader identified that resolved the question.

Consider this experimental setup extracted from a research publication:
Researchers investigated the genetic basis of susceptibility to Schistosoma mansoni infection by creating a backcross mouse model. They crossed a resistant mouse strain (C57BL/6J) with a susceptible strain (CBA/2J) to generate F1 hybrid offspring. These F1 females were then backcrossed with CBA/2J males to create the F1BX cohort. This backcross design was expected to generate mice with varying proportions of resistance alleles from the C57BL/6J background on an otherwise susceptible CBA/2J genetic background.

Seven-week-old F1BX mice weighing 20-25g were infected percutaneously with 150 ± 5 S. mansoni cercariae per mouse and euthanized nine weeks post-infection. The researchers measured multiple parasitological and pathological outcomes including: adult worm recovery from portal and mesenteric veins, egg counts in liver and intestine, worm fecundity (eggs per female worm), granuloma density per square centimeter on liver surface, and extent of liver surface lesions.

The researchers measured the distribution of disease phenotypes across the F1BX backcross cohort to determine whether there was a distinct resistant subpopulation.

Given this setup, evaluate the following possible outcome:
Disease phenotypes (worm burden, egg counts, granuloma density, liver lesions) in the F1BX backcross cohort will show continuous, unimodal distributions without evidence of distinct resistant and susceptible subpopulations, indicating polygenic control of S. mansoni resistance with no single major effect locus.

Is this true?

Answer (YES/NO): YES